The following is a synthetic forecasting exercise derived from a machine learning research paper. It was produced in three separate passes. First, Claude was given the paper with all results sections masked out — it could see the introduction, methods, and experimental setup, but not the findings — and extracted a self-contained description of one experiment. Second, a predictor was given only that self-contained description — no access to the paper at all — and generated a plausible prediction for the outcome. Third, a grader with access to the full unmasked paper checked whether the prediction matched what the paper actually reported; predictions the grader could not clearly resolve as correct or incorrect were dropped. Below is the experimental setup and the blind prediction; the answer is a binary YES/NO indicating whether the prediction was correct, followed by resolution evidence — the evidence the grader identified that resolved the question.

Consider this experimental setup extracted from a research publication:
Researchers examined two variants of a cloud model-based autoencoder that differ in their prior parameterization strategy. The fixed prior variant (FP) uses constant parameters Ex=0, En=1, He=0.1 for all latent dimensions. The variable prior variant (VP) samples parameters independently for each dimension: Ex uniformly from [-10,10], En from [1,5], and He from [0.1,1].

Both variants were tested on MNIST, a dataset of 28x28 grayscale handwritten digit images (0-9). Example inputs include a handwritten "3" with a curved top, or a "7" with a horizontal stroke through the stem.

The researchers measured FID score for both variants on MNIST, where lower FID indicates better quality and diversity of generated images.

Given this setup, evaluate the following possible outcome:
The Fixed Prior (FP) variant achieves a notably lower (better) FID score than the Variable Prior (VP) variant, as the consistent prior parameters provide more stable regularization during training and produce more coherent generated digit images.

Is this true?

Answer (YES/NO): YES